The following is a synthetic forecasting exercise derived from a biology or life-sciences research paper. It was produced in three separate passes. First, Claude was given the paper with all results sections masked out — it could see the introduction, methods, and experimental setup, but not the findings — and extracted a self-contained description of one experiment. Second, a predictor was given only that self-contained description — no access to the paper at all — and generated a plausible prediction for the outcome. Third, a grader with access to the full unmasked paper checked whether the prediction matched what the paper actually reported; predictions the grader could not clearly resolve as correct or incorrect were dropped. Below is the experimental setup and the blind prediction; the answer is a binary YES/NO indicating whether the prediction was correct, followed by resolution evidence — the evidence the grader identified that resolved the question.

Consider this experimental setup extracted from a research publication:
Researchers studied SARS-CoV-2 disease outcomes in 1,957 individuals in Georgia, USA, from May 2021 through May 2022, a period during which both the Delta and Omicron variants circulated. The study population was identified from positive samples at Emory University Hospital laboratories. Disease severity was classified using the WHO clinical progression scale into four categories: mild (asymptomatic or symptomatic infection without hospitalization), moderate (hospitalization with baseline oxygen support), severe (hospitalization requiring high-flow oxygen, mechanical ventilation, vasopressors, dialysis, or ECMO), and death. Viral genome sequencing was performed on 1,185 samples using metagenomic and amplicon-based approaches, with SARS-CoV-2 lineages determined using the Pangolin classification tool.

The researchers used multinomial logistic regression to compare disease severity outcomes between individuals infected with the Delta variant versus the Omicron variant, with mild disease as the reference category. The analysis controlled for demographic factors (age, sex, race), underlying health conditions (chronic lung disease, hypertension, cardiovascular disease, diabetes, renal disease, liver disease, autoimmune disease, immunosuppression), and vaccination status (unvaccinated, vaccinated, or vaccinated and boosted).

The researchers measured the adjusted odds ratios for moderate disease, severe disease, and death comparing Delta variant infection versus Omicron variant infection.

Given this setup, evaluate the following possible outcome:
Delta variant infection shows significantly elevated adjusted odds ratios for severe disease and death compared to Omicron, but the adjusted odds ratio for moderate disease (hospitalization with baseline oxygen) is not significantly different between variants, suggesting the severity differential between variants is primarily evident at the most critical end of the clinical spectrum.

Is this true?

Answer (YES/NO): NO